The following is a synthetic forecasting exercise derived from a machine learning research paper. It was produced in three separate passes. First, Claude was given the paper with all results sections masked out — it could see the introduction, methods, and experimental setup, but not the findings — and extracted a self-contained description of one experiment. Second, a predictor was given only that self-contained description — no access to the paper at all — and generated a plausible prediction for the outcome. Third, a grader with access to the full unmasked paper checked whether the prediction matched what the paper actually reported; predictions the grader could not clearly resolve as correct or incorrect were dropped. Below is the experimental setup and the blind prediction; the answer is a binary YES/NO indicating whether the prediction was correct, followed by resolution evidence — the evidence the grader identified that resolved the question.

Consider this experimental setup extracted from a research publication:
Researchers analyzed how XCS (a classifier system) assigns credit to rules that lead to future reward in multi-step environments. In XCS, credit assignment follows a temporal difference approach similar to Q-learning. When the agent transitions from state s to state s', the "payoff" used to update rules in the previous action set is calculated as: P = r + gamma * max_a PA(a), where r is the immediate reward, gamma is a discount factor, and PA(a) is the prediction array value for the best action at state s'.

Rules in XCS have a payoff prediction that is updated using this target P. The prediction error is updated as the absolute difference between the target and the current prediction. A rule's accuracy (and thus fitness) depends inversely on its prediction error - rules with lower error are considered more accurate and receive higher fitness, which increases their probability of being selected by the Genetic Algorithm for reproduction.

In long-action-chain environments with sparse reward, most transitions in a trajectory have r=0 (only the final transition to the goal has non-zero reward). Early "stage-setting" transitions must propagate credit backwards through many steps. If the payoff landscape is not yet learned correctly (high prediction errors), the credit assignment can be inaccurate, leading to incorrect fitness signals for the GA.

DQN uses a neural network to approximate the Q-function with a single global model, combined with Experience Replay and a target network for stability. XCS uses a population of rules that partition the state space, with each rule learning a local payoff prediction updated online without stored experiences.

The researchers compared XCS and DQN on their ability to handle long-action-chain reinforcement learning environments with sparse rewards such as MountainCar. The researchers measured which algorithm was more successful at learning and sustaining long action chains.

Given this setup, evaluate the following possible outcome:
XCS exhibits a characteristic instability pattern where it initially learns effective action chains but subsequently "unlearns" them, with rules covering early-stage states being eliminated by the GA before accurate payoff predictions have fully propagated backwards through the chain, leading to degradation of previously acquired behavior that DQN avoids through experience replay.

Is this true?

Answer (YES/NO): NO